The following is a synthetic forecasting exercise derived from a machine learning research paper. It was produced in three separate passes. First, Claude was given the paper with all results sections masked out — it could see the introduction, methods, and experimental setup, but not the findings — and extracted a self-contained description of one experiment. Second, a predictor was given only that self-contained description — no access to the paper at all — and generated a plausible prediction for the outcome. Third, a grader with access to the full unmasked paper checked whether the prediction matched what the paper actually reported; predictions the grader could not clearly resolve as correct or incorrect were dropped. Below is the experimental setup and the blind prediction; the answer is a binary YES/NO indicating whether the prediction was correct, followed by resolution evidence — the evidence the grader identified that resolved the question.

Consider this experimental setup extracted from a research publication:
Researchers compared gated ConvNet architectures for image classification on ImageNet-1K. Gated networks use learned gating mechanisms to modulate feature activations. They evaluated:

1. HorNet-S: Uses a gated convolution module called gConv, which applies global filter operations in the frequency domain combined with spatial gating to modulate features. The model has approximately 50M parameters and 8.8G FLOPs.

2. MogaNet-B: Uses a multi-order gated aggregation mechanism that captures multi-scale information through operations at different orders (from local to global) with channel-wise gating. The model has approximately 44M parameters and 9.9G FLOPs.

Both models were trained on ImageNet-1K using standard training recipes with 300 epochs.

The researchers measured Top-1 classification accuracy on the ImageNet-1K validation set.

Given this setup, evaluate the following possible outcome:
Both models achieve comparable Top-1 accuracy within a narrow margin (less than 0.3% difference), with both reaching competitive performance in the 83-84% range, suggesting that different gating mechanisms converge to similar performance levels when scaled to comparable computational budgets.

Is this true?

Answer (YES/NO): NO